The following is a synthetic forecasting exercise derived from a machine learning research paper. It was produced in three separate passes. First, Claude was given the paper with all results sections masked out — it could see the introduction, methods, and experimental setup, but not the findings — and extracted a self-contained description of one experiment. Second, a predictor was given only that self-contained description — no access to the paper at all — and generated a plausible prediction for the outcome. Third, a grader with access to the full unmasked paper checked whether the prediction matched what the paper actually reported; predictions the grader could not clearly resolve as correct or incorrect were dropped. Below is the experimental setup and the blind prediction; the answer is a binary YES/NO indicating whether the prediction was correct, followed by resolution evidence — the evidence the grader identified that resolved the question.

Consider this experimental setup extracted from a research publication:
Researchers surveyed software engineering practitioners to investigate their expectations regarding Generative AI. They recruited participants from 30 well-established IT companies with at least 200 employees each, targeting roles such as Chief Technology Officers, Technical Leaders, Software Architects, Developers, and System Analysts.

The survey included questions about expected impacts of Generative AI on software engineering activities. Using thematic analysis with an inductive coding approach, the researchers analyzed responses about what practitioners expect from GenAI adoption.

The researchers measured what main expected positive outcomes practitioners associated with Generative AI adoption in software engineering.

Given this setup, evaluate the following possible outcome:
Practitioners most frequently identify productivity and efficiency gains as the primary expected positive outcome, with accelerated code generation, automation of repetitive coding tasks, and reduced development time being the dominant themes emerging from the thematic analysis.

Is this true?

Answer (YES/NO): NO